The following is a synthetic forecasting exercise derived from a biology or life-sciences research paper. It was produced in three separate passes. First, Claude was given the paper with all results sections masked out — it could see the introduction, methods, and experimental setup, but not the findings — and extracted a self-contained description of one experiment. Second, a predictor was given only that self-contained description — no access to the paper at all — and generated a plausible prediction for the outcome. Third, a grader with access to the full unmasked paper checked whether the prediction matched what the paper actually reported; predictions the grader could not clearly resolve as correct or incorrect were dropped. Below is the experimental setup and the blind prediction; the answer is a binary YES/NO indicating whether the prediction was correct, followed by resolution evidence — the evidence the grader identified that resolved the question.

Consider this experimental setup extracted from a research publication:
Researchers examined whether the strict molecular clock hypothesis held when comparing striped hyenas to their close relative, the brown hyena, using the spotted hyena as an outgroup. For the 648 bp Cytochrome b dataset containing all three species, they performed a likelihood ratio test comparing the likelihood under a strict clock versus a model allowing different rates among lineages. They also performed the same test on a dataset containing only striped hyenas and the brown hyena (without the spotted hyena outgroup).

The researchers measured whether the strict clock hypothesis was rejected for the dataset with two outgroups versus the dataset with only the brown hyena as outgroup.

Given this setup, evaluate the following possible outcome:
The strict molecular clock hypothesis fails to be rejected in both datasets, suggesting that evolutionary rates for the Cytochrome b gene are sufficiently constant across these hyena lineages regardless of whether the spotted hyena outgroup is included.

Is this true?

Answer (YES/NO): NO